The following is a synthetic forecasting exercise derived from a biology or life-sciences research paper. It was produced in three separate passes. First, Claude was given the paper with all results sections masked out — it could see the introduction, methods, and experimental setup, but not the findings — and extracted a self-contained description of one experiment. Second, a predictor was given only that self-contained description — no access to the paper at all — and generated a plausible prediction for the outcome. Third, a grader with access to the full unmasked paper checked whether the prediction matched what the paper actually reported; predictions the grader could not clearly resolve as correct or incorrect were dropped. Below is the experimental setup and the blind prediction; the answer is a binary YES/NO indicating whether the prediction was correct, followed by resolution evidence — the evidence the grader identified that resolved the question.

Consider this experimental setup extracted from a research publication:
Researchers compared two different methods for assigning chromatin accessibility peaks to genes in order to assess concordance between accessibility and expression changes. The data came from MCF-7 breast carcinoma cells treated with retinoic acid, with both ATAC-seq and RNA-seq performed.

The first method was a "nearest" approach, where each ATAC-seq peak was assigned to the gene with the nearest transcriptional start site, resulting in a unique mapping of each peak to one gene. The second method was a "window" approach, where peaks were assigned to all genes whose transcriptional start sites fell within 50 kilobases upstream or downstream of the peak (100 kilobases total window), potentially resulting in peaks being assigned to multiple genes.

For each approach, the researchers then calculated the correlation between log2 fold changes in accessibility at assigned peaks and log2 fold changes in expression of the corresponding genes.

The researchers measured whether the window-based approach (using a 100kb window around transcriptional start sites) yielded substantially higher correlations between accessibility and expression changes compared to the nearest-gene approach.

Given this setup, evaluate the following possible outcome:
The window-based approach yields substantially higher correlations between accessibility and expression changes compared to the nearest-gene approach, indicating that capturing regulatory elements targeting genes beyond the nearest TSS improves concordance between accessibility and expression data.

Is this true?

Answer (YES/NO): NO